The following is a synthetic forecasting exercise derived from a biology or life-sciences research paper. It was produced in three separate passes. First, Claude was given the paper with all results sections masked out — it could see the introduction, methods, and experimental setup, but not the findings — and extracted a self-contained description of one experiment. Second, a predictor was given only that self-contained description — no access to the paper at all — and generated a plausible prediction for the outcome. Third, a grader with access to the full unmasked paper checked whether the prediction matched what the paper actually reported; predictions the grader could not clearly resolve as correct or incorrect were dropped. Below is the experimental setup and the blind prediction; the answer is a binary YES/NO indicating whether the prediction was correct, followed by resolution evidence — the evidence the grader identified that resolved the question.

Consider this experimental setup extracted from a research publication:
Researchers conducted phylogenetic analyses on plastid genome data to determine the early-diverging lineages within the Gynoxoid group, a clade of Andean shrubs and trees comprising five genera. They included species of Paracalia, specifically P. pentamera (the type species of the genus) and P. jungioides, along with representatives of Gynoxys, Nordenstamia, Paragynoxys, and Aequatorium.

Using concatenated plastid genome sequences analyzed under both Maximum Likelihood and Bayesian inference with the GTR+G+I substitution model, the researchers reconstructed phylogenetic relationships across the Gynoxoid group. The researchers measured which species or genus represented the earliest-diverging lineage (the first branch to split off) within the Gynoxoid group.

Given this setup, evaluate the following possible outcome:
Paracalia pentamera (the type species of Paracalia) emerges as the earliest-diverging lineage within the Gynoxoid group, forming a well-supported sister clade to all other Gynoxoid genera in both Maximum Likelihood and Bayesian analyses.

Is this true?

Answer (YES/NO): YES